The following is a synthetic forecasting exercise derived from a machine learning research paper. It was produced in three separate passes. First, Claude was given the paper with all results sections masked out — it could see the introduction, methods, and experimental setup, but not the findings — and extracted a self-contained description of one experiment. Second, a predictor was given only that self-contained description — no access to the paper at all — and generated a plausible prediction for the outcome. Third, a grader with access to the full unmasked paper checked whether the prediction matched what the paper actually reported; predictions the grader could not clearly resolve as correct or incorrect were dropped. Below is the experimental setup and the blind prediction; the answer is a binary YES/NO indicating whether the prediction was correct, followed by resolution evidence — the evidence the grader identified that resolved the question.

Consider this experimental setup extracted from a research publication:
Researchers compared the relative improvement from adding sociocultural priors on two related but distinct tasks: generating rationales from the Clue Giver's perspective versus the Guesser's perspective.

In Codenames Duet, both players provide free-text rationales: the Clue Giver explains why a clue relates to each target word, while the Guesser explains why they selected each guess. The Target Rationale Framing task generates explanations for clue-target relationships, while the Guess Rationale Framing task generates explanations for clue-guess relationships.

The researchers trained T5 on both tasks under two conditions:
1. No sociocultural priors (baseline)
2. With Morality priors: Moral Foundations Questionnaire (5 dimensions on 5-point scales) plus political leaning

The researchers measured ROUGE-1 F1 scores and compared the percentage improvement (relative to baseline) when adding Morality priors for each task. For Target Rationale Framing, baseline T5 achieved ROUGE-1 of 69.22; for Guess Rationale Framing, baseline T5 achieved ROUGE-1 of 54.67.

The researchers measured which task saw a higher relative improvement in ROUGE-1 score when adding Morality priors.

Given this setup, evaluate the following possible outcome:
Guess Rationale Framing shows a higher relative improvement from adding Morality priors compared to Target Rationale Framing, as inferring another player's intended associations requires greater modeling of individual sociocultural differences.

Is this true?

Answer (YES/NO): YES